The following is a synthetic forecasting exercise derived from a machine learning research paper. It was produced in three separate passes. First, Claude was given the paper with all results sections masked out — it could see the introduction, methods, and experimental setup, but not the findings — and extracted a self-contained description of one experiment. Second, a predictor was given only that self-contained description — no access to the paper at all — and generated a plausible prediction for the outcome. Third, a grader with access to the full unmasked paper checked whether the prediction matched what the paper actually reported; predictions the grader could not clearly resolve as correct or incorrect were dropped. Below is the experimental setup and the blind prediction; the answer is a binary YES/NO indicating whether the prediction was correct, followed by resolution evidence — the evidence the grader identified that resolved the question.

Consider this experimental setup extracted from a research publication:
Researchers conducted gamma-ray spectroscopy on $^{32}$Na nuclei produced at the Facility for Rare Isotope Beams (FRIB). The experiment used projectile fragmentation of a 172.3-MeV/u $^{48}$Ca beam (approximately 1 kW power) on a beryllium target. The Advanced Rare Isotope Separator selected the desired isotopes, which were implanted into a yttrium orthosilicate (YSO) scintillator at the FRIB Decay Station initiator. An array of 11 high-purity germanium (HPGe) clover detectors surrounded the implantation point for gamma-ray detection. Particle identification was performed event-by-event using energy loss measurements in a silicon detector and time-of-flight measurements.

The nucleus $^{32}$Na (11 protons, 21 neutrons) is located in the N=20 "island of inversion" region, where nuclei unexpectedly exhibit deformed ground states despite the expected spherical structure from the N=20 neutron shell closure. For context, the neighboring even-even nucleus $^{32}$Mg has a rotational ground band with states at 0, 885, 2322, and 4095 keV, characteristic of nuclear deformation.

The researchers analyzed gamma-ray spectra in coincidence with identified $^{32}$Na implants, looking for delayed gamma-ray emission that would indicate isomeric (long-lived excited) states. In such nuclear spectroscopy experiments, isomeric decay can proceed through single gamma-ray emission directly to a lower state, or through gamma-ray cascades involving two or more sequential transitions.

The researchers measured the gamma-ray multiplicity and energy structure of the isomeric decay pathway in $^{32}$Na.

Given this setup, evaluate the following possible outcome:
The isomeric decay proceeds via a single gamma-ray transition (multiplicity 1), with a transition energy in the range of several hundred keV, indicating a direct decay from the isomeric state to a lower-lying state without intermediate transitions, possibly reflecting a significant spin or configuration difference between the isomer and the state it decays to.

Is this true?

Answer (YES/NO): NO